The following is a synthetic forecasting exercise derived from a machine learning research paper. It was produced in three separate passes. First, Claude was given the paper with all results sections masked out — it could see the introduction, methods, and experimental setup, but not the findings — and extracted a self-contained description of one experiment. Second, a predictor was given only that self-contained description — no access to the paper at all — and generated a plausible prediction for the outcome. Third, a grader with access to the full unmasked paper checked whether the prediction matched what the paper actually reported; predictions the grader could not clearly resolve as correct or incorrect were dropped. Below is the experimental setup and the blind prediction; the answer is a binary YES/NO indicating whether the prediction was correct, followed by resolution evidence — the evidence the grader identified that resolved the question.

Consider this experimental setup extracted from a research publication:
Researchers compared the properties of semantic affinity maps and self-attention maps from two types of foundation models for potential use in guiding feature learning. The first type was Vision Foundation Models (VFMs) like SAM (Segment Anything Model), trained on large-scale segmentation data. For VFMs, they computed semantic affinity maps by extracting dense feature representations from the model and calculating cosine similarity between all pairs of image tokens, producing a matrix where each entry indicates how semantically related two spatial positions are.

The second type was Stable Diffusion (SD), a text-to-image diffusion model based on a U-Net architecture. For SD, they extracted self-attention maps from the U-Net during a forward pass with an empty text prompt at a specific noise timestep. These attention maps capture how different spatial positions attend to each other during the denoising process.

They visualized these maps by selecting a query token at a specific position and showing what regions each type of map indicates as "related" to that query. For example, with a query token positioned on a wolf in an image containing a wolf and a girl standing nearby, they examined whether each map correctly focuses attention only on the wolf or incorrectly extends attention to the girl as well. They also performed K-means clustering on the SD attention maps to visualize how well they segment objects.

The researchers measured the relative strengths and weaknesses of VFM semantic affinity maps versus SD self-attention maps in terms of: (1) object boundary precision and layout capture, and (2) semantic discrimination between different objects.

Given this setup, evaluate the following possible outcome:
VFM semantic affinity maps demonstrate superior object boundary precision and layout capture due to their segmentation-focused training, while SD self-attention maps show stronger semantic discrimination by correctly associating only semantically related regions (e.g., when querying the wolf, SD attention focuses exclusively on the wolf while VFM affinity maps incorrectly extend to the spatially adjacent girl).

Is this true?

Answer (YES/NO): NO